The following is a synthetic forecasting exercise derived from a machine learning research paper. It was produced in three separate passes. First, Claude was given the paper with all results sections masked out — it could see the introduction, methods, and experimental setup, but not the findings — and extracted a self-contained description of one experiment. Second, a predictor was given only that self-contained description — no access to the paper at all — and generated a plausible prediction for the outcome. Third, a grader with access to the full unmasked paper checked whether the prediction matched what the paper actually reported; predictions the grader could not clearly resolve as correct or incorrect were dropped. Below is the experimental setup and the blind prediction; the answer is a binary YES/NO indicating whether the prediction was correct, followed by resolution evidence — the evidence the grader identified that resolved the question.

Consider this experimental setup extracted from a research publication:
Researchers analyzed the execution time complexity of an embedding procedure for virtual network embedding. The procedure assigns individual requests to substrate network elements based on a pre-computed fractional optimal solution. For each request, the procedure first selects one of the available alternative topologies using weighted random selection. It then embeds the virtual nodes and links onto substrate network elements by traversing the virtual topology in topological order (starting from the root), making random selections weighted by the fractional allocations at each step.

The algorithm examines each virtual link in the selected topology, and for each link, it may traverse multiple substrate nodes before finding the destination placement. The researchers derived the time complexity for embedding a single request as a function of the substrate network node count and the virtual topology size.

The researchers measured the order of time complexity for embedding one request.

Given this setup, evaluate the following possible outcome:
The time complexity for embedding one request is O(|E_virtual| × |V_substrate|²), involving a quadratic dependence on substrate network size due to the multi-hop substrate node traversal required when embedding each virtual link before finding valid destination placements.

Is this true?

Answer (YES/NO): NO